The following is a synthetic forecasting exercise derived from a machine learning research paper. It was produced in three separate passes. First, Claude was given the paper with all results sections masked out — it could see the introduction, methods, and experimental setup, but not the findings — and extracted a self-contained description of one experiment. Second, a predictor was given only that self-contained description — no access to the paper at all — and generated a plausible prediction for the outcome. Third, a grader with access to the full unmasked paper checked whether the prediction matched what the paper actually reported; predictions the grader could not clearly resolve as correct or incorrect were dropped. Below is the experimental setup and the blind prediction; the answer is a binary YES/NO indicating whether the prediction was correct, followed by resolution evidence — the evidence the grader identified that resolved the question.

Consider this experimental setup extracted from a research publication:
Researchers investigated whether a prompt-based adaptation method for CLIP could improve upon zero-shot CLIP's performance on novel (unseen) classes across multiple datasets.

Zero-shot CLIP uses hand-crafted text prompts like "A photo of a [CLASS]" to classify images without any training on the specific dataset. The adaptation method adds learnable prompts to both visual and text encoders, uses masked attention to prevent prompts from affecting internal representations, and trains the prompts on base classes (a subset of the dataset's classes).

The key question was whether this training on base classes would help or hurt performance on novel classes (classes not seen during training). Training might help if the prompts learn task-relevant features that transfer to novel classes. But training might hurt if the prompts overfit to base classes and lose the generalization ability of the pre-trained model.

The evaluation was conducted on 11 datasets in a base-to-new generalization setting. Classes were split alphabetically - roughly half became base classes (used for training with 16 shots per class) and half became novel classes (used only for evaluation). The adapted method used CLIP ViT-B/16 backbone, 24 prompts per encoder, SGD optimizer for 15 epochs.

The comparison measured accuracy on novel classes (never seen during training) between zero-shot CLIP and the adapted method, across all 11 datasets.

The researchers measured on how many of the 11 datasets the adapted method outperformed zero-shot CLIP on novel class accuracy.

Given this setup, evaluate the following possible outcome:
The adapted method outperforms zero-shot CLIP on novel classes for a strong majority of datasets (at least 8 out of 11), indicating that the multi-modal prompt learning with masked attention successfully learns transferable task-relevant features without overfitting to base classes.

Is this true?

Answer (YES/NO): NO